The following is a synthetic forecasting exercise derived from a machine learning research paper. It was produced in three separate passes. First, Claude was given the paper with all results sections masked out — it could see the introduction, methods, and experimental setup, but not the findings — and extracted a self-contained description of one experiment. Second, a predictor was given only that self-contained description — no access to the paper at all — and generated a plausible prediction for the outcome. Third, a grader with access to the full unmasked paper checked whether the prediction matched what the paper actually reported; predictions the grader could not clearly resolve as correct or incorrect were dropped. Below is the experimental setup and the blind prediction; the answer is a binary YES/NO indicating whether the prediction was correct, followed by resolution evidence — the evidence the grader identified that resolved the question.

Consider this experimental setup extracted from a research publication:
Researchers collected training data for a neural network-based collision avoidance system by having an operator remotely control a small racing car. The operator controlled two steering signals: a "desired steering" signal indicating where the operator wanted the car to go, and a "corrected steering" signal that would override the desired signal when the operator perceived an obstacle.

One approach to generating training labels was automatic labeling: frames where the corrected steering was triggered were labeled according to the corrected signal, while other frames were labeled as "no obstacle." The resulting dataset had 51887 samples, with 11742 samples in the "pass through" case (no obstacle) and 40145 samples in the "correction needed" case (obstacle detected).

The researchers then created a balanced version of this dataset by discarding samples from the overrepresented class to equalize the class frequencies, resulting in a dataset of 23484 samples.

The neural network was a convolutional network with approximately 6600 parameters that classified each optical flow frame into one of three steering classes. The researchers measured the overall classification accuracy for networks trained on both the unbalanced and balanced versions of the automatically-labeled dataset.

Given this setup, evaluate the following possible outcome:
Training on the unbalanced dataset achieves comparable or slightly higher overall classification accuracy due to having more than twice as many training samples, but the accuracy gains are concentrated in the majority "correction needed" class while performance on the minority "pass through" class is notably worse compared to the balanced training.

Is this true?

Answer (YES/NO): NO